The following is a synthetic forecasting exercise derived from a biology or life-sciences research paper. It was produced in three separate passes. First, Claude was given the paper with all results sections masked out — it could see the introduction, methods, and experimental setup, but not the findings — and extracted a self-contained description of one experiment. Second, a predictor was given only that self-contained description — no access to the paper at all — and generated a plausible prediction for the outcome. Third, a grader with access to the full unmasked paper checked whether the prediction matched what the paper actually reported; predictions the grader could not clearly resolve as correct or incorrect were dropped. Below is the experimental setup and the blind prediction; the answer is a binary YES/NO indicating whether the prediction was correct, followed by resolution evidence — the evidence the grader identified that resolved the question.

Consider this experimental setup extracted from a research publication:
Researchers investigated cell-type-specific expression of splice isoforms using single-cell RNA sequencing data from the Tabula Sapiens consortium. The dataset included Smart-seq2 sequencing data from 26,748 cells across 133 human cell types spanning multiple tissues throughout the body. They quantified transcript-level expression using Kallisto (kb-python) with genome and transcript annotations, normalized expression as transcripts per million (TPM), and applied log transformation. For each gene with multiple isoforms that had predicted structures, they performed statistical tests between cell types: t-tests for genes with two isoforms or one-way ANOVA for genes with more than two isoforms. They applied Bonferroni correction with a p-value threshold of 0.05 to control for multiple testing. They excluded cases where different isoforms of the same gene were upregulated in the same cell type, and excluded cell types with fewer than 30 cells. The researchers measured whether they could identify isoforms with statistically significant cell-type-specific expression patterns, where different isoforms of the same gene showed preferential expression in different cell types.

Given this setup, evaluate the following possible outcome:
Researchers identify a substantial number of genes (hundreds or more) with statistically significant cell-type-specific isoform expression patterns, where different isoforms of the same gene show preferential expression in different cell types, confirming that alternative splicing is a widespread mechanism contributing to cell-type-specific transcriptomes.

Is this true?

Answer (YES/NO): NO